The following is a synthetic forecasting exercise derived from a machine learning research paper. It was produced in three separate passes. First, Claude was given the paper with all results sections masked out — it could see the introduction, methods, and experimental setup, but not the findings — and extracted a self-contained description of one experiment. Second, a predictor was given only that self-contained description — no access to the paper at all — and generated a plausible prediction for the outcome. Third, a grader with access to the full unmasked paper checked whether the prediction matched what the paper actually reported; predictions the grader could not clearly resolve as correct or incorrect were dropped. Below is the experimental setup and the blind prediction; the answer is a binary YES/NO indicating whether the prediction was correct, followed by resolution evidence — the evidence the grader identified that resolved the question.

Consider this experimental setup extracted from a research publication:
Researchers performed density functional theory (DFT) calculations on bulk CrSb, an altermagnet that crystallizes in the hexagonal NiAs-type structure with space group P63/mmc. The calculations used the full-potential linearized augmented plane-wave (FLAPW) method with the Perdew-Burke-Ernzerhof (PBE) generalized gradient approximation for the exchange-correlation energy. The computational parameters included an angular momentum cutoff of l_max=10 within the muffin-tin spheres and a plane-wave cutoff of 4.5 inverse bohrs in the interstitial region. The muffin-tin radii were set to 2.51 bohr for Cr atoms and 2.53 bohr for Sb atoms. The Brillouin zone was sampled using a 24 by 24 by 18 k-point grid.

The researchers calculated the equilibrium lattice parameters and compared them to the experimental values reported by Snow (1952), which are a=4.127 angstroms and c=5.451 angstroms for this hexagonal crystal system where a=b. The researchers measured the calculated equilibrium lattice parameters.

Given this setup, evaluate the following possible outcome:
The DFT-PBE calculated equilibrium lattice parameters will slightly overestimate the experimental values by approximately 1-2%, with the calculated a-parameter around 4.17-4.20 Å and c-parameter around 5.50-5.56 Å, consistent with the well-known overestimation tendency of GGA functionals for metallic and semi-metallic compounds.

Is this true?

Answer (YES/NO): NO